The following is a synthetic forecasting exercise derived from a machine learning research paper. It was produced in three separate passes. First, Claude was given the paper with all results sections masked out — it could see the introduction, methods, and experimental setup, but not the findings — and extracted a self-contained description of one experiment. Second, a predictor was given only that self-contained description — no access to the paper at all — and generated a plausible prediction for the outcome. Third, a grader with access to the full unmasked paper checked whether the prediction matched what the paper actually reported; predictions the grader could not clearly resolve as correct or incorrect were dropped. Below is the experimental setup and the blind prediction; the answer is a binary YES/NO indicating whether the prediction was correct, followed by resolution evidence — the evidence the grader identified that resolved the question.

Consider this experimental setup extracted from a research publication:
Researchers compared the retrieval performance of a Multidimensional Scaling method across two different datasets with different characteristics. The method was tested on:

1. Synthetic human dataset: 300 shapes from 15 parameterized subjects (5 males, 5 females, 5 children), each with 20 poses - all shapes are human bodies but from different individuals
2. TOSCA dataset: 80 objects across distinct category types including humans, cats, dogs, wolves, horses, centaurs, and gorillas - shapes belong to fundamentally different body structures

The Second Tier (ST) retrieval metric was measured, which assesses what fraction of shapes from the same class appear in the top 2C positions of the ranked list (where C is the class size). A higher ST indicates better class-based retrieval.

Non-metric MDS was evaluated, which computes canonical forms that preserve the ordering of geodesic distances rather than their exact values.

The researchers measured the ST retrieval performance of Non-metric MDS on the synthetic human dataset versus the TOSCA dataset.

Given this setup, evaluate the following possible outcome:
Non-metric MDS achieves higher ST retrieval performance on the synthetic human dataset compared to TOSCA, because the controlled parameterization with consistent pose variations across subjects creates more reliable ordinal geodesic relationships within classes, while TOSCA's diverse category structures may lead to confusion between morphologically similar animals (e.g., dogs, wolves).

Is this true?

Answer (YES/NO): NO